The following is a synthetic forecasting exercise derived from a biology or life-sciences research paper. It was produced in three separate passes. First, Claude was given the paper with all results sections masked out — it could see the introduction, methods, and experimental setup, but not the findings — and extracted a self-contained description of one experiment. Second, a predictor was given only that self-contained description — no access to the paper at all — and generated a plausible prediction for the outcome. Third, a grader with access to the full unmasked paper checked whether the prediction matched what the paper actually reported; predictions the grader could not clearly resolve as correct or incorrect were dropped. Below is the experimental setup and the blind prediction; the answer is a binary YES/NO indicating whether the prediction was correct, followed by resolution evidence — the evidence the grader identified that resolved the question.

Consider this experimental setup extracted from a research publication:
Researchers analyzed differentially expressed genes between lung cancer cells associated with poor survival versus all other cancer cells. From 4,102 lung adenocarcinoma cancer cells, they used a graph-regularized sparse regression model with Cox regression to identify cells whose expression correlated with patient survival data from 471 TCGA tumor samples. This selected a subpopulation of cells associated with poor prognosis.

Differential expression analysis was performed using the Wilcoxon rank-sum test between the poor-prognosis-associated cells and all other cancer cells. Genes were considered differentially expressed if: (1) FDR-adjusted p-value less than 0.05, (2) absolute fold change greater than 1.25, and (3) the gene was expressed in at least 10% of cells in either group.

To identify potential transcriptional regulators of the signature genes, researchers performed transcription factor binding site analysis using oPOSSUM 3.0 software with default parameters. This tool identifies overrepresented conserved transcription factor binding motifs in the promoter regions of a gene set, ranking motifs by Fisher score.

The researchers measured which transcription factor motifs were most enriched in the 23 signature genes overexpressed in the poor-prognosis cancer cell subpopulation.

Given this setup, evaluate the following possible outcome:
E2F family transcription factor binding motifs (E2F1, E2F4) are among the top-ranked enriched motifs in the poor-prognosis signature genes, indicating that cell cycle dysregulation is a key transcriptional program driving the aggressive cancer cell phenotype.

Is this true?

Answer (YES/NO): NO